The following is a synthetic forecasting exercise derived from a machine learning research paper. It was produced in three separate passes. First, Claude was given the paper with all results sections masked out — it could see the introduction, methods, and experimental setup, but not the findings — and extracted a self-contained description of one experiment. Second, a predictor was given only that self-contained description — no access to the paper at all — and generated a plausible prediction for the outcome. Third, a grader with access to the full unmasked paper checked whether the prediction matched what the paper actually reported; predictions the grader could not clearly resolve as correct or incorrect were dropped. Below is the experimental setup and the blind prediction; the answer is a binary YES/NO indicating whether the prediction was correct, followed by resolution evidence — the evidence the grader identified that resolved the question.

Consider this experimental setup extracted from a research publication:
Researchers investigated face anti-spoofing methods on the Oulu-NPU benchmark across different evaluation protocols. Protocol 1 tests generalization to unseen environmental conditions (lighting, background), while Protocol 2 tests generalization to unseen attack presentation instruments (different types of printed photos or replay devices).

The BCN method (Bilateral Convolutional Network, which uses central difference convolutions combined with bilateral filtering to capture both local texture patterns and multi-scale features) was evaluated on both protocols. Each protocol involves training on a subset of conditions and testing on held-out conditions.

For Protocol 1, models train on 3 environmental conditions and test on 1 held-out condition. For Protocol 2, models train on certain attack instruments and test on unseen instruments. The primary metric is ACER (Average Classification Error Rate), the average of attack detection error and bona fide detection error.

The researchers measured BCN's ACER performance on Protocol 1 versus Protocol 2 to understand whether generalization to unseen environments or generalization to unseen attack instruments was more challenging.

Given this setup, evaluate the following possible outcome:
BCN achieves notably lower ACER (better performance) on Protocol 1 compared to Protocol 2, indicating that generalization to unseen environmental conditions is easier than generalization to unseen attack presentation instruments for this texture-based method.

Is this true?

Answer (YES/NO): YES